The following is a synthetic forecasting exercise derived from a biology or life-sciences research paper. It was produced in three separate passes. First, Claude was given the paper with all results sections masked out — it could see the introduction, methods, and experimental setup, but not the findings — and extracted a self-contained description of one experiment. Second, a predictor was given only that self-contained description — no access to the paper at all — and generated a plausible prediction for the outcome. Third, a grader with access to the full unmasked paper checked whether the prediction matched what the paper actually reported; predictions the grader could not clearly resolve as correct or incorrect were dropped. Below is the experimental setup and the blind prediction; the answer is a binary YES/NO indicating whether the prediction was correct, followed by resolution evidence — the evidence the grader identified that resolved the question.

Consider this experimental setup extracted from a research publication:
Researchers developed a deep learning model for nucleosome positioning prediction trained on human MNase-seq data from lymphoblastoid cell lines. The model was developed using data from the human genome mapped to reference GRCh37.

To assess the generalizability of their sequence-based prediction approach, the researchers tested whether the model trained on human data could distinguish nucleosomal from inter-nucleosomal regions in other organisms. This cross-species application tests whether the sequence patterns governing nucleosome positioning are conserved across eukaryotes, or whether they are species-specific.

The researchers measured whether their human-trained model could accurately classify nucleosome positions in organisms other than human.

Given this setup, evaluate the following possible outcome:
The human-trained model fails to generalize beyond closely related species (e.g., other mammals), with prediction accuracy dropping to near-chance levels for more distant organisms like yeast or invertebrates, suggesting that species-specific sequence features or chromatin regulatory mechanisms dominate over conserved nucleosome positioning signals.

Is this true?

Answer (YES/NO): NO